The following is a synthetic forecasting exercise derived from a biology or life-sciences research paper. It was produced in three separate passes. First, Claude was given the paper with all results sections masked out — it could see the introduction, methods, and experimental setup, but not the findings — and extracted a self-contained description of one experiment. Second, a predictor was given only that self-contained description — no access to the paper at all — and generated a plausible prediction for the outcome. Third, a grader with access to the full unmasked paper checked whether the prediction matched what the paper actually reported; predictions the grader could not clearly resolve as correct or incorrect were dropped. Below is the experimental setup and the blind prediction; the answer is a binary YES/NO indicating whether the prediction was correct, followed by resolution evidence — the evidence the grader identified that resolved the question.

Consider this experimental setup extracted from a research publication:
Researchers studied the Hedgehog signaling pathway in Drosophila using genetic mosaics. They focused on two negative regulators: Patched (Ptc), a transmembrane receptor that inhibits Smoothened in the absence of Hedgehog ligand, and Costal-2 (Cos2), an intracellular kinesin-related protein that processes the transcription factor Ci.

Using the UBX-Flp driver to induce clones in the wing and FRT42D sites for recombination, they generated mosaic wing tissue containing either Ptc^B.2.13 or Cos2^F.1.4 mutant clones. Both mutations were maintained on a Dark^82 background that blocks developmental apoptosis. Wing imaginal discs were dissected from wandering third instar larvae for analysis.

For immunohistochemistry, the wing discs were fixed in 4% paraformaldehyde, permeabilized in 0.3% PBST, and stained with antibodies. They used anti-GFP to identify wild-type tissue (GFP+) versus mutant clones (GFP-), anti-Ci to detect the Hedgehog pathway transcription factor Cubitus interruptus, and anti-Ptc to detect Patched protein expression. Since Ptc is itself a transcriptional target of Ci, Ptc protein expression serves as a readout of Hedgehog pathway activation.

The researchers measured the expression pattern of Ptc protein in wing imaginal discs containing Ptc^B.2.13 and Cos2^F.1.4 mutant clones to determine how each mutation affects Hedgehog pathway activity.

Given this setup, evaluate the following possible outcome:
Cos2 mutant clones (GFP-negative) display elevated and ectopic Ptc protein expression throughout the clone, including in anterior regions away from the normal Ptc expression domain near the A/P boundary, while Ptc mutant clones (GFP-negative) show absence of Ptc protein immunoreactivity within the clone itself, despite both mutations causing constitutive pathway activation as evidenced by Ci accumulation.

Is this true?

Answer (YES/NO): NO